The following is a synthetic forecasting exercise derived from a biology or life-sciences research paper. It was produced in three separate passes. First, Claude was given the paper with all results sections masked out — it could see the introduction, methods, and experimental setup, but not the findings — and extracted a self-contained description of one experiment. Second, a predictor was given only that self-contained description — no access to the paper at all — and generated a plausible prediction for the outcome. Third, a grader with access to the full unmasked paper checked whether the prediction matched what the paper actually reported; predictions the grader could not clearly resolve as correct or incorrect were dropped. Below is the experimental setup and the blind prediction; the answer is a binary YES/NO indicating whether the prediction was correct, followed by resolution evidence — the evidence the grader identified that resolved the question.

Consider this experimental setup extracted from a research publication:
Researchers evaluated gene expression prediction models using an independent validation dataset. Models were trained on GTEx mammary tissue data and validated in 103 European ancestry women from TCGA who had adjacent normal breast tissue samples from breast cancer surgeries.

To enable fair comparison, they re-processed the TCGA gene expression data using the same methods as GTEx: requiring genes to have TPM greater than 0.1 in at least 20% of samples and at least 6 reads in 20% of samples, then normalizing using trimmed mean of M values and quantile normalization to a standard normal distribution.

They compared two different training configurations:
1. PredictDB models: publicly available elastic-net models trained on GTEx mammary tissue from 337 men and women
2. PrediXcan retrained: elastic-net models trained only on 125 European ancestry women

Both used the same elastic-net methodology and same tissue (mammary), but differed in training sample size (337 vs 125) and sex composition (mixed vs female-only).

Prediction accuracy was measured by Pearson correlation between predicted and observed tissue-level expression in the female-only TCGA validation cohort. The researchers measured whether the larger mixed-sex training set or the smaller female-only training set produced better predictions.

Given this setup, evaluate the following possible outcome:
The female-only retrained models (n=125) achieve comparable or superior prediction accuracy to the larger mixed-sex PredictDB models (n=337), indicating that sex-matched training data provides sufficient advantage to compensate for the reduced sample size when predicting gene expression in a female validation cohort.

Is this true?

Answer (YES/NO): NO